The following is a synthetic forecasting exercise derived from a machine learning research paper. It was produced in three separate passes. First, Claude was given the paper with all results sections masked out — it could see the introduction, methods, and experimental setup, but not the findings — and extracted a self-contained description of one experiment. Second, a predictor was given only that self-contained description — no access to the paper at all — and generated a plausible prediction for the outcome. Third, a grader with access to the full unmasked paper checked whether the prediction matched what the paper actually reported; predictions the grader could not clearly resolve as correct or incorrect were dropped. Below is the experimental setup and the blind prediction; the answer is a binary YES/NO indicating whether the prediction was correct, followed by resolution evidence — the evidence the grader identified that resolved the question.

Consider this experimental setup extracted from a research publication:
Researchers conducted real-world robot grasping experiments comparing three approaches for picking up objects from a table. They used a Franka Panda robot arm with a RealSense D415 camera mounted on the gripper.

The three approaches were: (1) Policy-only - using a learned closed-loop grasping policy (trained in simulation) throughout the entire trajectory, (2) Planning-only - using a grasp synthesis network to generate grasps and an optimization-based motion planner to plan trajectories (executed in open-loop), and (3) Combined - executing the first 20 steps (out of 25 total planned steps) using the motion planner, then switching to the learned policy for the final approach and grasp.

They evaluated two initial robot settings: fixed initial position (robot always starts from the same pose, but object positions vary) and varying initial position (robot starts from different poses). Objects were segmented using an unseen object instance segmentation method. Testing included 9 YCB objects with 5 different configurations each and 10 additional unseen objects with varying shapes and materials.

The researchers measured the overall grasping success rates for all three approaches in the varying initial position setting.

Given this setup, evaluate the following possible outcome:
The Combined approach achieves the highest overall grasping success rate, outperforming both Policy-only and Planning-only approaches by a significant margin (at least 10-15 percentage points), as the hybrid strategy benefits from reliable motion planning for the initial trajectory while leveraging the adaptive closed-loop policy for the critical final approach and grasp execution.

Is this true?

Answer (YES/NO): NO